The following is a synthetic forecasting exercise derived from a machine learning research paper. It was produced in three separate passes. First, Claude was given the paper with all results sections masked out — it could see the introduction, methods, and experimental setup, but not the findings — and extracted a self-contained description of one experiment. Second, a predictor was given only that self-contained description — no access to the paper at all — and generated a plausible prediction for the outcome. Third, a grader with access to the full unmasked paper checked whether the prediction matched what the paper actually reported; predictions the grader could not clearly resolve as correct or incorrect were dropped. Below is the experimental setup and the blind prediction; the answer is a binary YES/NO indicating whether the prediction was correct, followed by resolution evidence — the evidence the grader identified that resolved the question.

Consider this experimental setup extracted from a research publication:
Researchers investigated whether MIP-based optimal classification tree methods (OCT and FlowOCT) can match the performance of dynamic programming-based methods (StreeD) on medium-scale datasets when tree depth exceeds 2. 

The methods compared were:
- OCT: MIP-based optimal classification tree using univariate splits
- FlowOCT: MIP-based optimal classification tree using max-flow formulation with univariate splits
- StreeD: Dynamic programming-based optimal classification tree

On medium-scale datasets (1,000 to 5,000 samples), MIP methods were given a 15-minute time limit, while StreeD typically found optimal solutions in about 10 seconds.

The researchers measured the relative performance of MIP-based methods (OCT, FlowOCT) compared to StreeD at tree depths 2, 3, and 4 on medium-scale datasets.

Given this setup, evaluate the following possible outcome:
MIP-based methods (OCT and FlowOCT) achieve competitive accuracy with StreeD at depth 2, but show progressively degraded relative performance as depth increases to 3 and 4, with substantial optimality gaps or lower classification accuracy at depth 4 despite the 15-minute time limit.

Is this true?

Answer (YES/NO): YES